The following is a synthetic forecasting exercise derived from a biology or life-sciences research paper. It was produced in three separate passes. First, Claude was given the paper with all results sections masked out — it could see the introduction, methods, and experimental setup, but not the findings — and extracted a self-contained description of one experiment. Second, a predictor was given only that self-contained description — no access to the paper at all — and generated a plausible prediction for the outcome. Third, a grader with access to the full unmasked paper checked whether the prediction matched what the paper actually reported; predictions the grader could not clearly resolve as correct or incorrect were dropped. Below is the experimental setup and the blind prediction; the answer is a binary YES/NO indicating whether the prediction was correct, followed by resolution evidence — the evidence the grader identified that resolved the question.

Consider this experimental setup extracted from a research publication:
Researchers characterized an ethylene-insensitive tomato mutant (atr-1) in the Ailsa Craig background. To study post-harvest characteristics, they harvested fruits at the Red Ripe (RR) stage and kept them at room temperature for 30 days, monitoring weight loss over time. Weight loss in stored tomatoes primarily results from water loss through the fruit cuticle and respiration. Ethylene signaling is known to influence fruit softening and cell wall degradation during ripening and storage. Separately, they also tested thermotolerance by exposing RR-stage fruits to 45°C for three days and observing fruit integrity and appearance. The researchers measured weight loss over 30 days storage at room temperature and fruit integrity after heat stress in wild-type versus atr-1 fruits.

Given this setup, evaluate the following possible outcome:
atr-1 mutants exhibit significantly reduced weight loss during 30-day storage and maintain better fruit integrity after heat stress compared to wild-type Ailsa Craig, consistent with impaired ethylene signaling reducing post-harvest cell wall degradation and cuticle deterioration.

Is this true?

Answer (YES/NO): NO